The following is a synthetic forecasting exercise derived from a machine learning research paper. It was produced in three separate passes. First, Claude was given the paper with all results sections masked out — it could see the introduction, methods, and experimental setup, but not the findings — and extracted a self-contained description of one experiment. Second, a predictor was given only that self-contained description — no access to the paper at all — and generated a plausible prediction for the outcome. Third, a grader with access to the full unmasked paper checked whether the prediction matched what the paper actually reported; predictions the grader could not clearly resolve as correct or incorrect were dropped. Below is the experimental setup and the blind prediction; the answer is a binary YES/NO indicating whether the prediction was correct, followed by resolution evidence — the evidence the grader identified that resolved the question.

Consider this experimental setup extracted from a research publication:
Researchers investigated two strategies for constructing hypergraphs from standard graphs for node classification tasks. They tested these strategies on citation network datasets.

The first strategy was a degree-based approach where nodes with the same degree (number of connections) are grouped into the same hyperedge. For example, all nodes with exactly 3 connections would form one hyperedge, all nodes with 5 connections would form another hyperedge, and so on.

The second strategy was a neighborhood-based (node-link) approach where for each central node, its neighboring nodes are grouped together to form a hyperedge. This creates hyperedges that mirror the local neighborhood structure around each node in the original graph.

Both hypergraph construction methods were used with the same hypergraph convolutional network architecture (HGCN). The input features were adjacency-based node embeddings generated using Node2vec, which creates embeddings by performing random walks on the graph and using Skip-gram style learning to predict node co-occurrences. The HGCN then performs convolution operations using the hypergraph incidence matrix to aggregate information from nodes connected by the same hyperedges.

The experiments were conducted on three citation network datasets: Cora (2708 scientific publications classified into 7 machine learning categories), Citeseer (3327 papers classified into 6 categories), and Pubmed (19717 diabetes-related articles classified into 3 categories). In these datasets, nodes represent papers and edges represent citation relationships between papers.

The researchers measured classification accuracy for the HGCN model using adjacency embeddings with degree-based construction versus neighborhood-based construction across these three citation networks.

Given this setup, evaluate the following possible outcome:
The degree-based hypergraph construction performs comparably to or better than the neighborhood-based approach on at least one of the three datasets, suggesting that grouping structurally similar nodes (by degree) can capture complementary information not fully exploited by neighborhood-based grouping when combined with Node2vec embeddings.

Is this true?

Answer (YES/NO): NO